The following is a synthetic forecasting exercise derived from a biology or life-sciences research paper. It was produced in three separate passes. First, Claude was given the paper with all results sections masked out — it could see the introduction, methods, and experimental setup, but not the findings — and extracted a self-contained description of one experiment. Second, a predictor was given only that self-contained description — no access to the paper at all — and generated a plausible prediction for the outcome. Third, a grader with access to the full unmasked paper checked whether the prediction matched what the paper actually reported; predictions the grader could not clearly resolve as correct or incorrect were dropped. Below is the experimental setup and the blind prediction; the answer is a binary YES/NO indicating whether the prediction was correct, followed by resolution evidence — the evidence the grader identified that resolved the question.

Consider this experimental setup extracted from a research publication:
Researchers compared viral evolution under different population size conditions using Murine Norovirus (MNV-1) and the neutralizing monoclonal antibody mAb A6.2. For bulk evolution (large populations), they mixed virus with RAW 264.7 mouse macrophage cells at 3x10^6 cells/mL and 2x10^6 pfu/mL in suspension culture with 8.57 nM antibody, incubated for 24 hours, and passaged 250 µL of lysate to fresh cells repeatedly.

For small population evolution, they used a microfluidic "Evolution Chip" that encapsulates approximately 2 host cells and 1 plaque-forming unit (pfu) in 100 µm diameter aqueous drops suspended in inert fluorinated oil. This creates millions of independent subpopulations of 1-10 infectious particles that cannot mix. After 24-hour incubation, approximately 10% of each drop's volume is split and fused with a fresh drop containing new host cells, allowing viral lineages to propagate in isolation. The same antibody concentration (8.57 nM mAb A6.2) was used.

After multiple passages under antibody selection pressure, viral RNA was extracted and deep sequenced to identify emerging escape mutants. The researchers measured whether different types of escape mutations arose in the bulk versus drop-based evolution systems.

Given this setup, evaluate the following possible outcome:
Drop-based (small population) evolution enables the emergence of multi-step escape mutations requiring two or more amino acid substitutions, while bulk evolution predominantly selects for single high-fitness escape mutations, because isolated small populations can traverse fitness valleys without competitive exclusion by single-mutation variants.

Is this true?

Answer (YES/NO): NO